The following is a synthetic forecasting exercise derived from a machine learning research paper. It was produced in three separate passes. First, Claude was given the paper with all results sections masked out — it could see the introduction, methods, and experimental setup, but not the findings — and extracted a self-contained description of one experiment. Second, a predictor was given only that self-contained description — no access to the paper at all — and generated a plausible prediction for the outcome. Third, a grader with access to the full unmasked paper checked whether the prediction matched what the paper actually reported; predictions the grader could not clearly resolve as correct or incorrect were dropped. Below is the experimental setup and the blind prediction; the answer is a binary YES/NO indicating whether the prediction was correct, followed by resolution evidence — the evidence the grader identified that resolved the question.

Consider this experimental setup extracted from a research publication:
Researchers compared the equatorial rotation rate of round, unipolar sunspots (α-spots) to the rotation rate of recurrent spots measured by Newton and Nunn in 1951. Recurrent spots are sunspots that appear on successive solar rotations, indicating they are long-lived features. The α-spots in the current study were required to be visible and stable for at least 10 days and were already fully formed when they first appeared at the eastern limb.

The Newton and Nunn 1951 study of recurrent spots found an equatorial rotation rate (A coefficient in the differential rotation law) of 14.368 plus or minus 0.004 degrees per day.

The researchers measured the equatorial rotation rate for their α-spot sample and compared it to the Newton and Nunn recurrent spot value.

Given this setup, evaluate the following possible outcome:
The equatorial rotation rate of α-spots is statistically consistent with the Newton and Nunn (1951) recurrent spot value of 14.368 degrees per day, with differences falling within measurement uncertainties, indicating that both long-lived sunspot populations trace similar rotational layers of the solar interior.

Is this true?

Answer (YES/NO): NO